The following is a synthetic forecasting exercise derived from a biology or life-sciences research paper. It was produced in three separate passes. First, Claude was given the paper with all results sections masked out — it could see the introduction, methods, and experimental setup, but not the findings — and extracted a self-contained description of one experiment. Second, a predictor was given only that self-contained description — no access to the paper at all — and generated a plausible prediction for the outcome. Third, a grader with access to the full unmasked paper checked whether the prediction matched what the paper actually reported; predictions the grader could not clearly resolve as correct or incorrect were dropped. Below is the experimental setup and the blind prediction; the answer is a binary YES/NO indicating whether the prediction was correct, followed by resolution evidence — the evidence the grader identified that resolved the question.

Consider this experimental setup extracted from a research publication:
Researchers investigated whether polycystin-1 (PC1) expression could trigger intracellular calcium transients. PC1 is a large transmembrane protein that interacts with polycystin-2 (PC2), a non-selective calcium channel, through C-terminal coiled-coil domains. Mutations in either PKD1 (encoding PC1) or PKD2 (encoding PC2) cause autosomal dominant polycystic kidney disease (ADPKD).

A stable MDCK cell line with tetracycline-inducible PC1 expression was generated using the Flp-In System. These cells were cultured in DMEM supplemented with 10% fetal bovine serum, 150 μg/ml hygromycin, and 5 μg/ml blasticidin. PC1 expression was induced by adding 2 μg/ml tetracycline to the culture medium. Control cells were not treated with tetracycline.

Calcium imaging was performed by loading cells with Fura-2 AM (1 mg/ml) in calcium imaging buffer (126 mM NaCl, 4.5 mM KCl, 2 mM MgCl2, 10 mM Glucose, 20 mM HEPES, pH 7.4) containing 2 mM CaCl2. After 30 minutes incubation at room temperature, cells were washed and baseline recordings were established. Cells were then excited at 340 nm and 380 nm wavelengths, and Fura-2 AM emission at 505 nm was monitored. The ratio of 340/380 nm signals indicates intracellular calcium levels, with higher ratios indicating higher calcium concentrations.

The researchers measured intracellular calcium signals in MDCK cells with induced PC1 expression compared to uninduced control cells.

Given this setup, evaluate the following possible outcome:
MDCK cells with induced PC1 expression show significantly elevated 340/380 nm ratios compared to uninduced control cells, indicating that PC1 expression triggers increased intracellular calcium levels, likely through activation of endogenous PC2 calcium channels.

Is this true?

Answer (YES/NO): NO